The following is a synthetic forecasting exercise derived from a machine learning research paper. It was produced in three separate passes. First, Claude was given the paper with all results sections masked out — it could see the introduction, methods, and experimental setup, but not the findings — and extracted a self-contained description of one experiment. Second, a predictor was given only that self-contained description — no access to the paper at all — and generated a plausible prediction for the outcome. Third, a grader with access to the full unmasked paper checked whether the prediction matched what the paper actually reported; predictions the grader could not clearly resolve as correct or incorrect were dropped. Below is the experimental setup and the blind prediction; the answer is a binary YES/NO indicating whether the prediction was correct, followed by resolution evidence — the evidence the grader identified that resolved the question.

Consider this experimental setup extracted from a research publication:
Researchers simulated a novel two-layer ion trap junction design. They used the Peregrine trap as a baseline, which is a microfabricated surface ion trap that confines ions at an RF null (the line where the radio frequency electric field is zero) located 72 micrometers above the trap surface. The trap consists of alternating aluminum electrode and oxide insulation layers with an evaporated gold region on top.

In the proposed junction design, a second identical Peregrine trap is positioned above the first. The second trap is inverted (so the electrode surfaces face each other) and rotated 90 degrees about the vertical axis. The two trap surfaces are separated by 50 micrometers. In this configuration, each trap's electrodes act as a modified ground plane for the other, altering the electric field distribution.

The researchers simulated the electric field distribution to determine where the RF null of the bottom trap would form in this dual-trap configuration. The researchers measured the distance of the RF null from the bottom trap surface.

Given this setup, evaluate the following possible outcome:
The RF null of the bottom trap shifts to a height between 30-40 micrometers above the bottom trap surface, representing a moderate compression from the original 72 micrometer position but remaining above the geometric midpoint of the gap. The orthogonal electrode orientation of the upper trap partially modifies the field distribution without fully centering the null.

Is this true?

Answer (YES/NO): NO